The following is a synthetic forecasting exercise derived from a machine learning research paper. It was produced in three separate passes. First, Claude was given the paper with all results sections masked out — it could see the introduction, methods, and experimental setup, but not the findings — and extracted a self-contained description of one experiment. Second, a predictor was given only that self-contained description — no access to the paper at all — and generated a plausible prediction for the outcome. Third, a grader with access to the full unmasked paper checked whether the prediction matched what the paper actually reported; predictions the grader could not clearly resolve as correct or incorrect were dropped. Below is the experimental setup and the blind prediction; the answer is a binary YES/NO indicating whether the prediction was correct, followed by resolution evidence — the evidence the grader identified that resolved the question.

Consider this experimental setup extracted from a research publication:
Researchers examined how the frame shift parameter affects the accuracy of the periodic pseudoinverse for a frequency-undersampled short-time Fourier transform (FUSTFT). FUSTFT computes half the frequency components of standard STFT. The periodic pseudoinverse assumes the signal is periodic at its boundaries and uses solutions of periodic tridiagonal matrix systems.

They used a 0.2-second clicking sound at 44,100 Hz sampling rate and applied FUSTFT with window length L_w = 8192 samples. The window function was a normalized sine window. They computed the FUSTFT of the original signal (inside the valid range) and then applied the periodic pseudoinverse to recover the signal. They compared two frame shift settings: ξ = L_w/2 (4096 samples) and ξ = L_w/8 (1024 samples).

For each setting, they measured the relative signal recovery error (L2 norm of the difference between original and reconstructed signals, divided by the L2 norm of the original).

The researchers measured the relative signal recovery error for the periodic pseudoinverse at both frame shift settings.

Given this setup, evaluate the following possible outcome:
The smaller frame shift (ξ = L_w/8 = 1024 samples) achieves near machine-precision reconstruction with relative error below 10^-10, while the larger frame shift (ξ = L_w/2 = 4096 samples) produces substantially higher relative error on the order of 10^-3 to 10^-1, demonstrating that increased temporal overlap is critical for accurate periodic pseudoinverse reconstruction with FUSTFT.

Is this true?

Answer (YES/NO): NO